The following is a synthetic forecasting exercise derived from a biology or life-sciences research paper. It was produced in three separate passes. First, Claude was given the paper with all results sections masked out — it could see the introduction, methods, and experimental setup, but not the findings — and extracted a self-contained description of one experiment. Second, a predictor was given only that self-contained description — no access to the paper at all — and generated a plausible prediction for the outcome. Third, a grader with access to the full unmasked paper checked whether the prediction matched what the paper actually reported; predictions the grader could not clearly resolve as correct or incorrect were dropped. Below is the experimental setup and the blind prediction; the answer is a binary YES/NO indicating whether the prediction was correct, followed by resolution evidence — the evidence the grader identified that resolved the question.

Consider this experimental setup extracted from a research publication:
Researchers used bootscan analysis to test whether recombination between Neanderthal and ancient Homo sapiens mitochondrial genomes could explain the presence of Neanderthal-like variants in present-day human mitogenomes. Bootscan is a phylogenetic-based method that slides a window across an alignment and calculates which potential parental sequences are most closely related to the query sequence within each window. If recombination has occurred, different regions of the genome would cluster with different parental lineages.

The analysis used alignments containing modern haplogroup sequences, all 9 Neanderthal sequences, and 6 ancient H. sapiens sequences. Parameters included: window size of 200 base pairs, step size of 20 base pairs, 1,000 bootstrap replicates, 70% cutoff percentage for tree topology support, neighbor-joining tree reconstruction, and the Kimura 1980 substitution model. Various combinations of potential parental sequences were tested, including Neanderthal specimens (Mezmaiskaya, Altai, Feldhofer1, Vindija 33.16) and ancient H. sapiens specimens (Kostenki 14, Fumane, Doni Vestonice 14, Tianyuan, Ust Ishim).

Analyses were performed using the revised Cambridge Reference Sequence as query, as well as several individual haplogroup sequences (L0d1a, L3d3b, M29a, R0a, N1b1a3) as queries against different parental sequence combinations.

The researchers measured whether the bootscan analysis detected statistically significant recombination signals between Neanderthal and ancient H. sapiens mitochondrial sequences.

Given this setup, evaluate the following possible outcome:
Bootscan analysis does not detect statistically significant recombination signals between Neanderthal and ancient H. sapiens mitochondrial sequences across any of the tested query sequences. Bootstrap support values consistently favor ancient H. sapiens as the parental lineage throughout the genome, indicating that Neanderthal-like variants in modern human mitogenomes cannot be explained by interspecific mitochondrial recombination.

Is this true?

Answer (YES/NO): NO